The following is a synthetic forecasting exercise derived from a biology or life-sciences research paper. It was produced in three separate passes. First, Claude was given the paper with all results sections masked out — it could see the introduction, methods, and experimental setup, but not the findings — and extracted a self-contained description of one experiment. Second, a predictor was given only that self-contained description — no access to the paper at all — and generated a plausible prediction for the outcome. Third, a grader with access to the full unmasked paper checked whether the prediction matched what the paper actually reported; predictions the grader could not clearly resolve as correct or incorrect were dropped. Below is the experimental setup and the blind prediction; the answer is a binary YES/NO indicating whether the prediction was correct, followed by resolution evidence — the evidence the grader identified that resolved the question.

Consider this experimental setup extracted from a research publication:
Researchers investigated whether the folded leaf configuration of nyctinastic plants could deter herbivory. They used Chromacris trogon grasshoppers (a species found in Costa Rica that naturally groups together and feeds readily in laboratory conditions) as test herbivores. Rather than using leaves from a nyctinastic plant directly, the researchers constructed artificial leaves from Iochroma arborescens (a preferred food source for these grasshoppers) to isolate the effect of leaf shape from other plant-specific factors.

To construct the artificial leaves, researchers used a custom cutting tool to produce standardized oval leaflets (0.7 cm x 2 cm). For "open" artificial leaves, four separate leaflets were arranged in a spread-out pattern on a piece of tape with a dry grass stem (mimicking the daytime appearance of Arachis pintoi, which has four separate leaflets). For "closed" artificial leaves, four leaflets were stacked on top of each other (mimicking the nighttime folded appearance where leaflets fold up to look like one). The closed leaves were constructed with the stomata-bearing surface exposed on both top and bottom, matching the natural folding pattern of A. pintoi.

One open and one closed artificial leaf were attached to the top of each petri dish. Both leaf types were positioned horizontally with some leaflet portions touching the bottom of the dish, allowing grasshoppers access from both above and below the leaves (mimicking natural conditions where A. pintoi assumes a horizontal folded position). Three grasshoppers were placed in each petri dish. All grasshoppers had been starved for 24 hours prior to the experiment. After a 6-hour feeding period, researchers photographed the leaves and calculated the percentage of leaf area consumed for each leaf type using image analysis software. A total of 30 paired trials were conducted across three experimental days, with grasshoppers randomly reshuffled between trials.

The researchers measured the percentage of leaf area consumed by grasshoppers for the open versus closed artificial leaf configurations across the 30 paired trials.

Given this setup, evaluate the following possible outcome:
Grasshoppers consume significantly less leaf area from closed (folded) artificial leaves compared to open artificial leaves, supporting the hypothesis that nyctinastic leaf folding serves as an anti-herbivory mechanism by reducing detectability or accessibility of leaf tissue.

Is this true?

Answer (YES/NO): YES